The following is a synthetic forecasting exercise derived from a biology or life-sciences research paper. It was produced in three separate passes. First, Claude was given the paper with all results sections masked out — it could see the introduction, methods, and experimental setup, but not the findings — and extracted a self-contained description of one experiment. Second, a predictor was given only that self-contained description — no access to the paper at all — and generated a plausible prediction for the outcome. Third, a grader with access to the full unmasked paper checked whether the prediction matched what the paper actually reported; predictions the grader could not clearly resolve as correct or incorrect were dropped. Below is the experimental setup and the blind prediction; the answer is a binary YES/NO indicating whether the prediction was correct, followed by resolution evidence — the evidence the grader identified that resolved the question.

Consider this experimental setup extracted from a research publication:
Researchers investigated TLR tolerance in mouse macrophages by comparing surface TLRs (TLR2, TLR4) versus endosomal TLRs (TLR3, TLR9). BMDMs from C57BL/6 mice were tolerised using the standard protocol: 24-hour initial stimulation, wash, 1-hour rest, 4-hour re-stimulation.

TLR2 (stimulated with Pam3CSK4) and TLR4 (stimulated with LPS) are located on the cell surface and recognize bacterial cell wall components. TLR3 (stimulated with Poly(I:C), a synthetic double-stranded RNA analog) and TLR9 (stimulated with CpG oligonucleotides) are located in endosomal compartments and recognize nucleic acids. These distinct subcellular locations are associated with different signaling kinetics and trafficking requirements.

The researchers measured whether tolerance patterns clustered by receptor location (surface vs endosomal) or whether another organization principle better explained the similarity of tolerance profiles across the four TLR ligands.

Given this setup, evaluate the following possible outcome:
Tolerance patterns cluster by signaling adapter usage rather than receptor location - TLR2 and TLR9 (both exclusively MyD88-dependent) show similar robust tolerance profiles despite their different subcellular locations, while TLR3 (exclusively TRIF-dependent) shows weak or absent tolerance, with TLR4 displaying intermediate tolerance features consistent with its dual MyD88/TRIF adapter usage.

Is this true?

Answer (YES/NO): NO